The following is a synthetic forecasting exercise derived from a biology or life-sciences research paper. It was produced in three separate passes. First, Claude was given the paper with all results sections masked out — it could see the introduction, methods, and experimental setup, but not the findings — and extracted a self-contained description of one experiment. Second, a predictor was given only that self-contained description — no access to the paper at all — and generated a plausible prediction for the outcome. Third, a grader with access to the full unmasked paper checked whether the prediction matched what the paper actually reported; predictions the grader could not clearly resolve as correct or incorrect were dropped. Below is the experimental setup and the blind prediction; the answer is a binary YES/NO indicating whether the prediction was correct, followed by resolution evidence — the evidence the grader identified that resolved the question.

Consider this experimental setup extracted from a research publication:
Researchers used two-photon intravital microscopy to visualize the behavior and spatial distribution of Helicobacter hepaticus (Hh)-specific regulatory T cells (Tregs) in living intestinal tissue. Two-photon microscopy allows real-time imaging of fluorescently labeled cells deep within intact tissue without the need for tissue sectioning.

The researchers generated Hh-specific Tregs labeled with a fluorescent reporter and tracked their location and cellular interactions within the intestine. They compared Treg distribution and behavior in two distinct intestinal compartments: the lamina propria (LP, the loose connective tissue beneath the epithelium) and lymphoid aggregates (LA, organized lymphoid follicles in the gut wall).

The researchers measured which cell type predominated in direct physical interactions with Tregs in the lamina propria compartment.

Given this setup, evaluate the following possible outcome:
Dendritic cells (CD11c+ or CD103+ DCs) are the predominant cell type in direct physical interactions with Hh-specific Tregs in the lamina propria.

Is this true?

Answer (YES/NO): NO